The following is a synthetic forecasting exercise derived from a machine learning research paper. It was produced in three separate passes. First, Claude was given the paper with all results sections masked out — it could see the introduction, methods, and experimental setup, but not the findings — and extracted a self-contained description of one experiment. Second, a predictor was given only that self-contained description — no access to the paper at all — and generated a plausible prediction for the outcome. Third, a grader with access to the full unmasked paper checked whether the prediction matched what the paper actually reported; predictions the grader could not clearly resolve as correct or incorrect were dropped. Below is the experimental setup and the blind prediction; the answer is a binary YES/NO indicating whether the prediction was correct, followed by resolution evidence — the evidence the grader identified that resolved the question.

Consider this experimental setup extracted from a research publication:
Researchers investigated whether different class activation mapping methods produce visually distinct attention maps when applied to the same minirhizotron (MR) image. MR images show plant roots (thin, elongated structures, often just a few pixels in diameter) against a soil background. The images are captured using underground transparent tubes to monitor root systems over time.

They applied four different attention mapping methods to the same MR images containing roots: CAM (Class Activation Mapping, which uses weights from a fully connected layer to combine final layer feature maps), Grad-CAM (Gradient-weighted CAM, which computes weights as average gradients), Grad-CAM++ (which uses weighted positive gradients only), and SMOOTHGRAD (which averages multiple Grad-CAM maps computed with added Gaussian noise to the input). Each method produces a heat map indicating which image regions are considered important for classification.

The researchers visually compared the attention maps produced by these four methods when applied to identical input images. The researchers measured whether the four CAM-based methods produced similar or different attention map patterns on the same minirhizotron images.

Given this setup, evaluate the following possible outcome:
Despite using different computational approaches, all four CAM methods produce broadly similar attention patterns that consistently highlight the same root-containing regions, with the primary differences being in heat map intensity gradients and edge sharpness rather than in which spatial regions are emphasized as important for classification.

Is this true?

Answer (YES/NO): NO